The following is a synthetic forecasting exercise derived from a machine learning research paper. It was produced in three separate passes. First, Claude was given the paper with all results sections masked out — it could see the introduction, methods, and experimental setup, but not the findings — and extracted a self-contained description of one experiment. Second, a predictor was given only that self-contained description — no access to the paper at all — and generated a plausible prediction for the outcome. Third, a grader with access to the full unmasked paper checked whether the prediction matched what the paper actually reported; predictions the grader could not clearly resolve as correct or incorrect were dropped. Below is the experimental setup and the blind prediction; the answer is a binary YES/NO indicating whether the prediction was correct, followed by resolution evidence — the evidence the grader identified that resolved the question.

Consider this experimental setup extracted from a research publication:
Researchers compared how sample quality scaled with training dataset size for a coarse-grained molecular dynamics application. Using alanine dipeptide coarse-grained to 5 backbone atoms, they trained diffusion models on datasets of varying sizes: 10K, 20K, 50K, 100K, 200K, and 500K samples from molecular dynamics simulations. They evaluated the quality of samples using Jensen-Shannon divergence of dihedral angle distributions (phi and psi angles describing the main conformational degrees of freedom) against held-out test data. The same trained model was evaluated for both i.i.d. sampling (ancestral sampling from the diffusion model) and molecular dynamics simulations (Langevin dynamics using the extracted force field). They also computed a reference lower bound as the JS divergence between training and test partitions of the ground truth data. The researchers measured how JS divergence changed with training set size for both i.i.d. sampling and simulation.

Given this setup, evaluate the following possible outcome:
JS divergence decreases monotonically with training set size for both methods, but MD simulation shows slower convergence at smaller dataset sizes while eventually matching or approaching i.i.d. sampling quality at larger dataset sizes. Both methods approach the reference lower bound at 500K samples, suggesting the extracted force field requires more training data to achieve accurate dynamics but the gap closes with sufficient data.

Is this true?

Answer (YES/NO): NO